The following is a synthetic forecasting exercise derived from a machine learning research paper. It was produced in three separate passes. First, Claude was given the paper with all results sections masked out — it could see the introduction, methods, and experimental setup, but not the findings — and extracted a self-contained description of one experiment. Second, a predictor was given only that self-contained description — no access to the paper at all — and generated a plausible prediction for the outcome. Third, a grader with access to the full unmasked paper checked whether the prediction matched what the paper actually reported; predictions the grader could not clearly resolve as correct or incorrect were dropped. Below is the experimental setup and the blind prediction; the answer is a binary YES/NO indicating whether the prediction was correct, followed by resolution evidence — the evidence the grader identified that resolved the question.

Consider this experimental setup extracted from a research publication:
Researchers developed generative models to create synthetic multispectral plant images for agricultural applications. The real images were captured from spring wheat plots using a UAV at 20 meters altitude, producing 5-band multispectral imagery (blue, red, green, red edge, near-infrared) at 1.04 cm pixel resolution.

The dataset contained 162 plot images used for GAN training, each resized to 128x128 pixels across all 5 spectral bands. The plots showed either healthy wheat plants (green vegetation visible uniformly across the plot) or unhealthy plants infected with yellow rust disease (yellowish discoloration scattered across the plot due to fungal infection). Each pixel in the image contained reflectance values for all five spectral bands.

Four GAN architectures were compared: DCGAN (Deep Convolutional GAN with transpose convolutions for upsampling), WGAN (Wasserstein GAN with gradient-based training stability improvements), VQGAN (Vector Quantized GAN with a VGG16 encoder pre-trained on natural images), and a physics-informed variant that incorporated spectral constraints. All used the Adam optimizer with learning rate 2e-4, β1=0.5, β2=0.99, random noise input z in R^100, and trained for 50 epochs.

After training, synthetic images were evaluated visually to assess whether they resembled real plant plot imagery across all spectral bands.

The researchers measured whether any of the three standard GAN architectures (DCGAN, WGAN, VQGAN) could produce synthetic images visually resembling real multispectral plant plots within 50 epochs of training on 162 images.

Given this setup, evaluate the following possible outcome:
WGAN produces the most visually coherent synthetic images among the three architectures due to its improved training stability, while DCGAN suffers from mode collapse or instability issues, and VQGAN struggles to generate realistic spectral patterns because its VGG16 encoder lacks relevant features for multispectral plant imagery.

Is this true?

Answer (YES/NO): NO